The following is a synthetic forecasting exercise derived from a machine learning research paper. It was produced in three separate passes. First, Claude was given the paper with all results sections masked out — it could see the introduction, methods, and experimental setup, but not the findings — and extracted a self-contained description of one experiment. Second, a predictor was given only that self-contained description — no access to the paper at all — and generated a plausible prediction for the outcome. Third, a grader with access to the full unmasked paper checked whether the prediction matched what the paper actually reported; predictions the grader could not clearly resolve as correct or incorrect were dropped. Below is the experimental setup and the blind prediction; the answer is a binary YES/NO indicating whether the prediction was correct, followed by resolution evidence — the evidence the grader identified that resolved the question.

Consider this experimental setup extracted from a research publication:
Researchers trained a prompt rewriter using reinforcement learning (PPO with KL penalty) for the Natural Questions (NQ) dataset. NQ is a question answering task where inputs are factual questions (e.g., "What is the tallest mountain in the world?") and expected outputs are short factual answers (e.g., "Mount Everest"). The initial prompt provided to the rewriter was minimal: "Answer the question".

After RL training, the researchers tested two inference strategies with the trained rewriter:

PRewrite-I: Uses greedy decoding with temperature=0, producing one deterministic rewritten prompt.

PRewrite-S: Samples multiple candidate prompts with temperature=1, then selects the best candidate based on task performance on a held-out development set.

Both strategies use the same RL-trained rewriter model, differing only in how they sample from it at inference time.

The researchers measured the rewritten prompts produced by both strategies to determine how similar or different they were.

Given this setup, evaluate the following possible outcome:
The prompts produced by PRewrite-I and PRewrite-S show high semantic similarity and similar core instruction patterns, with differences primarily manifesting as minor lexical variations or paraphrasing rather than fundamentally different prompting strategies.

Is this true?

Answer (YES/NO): YES